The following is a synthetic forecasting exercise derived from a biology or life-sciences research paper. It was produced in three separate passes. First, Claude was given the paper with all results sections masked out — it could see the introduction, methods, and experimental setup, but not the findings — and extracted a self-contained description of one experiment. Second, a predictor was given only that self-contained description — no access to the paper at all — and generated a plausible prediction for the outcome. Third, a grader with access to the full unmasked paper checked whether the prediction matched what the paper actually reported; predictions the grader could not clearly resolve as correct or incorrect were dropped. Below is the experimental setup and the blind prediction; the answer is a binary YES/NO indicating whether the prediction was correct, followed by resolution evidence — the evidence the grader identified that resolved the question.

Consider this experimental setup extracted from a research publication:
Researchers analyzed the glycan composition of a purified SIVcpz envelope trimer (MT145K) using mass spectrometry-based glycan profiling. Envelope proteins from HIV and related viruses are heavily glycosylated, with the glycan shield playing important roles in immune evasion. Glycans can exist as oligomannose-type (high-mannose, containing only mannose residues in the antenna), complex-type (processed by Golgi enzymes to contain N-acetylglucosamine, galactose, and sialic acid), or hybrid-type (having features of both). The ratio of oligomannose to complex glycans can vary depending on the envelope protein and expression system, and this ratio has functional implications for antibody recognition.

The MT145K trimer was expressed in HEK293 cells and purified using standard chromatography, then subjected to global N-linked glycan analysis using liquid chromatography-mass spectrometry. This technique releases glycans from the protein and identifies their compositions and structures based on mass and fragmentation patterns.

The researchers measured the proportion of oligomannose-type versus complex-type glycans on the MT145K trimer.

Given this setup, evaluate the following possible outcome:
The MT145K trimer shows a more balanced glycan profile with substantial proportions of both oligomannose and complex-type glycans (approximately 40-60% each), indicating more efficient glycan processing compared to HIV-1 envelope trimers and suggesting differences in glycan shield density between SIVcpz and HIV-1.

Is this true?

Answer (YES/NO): NO